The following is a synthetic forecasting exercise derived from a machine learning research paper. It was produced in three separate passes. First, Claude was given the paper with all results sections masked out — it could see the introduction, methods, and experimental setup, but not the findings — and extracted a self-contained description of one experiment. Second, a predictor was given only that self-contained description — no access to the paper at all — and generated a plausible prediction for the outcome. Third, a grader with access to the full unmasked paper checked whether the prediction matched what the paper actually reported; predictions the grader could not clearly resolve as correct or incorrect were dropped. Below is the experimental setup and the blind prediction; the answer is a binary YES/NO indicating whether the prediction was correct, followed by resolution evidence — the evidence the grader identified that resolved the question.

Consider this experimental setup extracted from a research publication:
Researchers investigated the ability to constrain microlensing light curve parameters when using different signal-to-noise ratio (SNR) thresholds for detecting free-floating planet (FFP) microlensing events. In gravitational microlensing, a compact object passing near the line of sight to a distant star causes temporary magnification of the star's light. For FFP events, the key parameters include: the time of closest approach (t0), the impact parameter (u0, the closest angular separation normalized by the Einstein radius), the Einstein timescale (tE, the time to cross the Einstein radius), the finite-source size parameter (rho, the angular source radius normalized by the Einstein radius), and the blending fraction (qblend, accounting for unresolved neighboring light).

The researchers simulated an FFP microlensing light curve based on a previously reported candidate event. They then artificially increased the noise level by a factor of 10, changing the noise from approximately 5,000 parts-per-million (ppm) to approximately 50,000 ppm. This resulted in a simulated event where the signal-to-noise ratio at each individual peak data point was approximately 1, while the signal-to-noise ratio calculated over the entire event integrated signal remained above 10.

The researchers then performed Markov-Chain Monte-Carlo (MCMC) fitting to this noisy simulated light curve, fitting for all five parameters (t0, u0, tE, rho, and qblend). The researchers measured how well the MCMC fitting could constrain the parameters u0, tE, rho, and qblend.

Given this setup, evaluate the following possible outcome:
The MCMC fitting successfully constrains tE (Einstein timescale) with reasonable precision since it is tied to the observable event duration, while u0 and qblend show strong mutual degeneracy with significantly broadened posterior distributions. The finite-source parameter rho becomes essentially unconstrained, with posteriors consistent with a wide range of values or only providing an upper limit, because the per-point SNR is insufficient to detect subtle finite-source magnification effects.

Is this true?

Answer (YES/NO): NO